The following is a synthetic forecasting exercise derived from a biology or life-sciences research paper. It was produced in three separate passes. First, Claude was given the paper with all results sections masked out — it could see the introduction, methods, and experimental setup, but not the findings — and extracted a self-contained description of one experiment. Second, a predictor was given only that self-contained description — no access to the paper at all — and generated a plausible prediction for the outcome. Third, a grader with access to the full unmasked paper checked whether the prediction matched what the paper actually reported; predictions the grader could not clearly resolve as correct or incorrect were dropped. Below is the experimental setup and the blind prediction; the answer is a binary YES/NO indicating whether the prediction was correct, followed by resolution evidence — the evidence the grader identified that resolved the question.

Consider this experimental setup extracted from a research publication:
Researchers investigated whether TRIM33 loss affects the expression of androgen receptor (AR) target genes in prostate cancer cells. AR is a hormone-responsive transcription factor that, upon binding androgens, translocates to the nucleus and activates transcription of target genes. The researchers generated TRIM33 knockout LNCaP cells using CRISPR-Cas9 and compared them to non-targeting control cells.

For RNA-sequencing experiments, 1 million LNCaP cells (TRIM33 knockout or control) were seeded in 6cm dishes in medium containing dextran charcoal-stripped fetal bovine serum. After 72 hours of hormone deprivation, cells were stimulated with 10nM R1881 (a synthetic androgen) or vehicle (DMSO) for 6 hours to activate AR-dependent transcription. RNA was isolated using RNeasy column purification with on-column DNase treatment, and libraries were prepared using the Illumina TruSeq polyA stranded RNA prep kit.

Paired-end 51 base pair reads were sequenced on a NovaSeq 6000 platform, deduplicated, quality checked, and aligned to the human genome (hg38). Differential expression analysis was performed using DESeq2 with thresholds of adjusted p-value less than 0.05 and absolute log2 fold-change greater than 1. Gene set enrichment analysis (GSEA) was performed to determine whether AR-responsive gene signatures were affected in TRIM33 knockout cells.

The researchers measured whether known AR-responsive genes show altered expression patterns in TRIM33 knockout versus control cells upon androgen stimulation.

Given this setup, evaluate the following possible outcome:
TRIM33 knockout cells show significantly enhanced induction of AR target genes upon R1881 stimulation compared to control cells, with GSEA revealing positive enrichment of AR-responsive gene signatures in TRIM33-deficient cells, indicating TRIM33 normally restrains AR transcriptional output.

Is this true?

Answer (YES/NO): NO